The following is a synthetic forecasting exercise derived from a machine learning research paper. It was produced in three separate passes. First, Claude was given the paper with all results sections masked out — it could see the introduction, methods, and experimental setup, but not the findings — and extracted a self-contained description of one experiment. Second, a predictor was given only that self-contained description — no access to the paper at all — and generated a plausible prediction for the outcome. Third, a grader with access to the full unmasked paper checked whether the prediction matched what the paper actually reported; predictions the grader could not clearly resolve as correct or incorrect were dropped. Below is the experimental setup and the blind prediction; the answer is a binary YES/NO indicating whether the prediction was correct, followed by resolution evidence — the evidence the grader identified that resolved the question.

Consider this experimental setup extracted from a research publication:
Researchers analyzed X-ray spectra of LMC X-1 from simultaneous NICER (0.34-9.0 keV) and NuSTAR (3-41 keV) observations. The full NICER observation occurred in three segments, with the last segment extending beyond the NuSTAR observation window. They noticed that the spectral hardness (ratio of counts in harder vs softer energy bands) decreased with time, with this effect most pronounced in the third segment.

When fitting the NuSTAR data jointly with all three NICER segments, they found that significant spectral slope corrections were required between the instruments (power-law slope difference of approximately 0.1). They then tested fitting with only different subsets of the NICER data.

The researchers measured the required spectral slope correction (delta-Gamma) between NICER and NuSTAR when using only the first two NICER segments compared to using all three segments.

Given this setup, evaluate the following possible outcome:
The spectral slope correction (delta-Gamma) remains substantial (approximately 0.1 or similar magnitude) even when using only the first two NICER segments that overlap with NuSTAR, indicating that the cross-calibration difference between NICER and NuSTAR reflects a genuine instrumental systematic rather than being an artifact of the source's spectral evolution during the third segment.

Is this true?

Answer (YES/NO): NO